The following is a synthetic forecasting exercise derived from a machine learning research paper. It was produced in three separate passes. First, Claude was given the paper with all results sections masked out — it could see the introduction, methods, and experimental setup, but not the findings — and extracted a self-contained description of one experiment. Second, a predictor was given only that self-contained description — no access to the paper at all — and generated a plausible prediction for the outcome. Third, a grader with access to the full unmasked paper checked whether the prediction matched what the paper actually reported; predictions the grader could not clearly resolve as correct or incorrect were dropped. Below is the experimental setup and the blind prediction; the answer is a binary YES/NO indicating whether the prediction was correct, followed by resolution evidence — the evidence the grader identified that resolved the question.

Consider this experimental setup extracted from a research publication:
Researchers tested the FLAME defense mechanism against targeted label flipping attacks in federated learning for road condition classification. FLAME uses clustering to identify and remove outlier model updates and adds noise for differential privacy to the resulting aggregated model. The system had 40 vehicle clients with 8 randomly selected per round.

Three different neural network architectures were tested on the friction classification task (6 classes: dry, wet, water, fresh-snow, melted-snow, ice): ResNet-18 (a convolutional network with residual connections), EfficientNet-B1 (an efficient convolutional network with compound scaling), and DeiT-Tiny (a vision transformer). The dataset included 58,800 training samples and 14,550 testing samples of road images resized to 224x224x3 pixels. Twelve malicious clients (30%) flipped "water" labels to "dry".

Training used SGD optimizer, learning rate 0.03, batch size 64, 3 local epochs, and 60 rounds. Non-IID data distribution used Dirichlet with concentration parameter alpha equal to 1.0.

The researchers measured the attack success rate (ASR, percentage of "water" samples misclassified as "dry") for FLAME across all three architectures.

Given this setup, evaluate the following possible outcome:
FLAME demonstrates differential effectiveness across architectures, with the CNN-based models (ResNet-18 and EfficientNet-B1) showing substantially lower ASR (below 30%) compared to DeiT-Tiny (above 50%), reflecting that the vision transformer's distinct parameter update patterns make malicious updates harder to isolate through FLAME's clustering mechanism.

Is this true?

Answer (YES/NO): NO